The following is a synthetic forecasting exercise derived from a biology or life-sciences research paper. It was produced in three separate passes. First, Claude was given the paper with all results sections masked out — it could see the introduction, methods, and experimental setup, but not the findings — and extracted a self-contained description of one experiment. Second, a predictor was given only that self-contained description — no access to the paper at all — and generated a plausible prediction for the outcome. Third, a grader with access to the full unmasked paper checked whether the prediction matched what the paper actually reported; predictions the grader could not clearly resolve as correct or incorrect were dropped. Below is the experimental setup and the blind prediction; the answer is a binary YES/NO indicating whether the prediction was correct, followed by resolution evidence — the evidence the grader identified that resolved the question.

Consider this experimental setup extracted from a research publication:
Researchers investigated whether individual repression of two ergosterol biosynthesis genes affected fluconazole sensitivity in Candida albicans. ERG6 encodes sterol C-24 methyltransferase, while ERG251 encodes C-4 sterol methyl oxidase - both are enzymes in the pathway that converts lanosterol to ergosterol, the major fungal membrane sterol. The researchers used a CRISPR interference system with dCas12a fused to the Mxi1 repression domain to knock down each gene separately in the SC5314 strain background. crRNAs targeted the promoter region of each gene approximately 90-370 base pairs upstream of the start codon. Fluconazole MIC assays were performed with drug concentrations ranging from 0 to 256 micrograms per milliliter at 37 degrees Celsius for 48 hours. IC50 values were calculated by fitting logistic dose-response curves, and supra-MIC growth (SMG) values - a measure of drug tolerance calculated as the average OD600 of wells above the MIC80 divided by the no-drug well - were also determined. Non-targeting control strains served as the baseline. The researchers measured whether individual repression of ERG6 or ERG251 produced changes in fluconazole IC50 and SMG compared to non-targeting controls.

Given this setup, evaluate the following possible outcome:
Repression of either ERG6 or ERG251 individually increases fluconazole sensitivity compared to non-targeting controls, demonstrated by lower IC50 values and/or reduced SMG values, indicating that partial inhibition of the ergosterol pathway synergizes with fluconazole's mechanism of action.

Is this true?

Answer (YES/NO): NO